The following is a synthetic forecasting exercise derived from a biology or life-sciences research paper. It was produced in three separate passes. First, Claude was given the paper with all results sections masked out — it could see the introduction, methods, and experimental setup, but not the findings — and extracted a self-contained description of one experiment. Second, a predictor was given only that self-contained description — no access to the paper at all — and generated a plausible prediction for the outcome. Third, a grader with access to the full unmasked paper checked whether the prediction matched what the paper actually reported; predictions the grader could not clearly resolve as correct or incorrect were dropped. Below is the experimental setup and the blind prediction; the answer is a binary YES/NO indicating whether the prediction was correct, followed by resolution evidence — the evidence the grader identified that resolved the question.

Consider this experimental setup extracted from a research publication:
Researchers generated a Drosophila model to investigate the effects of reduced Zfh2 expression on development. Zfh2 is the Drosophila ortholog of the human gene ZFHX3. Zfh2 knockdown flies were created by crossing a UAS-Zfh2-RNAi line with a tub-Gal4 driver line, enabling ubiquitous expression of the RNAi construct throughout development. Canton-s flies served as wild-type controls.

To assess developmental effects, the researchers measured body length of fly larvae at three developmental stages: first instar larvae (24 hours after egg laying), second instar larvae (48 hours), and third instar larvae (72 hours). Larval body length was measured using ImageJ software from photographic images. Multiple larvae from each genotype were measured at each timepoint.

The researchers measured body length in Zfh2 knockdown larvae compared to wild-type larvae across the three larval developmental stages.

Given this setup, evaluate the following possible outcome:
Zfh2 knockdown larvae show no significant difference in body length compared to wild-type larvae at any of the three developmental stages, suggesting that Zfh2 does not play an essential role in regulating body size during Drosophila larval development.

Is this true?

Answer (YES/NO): YES